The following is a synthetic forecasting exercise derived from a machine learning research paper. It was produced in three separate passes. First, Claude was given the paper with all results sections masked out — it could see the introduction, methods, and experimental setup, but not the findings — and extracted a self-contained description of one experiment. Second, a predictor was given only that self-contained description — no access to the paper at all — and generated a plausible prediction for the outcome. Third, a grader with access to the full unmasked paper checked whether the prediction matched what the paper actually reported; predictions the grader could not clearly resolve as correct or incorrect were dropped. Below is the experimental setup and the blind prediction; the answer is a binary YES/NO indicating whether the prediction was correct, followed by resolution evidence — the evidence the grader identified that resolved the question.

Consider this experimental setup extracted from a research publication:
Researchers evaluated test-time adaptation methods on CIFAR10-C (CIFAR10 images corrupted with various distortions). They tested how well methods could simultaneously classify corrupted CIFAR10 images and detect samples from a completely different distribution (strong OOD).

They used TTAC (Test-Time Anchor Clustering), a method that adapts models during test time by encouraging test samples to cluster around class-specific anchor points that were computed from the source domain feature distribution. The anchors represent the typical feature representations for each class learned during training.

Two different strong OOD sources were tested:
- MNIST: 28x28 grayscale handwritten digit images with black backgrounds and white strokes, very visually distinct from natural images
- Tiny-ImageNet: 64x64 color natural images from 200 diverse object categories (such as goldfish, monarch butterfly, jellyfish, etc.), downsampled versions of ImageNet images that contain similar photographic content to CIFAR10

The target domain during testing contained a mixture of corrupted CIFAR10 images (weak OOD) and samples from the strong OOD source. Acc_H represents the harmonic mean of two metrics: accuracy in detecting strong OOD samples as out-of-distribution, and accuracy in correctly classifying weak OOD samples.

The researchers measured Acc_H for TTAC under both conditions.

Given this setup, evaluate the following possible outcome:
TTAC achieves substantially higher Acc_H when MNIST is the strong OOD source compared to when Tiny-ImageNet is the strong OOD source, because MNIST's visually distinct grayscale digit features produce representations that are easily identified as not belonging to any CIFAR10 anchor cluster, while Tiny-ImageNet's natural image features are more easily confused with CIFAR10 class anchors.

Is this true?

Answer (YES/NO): YES